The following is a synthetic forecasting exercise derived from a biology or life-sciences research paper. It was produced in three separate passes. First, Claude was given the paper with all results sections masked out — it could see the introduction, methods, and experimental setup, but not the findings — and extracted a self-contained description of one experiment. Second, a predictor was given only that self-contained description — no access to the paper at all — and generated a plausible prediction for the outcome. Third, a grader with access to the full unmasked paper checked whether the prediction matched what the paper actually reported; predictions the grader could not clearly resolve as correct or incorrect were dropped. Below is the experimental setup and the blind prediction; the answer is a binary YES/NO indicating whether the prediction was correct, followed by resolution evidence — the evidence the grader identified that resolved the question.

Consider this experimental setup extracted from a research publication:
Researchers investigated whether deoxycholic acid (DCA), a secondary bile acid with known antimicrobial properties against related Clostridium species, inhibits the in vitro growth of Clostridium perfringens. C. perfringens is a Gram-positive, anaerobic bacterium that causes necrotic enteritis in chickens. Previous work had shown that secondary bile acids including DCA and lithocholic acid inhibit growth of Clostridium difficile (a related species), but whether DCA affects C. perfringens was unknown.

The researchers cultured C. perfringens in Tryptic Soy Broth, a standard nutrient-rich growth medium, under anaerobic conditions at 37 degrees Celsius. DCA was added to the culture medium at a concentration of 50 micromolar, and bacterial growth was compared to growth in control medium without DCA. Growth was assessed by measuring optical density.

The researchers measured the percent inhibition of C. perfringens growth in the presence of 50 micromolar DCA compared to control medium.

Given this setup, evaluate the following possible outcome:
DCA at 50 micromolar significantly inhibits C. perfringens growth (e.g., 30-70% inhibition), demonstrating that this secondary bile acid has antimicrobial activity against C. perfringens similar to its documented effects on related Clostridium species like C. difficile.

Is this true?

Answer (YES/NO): NO